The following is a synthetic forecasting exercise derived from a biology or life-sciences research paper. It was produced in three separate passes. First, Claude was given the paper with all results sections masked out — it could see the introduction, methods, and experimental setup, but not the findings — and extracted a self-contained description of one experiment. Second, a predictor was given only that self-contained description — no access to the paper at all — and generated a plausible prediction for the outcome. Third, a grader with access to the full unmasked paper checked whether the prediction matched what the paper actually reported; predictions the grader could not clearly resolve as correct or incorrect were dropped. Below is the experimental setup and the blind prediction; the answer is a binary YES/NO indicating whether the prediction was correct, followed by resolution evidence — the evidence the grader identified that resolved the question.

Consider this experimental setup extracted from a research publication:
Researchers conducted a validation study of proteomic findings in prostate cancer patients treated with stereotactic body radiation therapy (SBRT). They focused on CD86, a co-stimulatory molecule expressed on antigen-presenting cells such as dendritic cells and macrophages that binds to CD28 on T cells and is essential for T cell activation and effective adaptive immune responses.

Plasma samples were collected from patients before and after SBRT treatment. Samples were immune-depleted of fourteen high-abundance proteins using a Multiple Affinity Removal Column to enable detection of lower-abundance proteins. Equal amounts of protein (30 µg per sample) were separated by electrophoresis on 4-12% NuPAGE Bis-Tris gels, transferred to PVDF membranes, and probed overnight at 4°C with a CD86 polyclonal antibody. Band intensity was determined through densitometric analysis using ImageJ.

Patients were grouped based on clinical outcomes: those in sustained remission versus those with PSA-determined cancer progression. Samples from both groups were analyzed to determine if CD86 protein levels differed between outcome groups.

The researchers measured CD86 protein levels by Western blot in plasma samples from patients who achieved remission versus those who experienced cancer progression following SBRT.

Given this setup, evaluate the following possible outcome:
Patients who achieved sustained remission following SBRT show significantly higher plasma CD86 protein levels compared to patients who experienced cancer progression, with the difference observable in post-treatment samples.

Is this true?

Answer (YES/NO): YES